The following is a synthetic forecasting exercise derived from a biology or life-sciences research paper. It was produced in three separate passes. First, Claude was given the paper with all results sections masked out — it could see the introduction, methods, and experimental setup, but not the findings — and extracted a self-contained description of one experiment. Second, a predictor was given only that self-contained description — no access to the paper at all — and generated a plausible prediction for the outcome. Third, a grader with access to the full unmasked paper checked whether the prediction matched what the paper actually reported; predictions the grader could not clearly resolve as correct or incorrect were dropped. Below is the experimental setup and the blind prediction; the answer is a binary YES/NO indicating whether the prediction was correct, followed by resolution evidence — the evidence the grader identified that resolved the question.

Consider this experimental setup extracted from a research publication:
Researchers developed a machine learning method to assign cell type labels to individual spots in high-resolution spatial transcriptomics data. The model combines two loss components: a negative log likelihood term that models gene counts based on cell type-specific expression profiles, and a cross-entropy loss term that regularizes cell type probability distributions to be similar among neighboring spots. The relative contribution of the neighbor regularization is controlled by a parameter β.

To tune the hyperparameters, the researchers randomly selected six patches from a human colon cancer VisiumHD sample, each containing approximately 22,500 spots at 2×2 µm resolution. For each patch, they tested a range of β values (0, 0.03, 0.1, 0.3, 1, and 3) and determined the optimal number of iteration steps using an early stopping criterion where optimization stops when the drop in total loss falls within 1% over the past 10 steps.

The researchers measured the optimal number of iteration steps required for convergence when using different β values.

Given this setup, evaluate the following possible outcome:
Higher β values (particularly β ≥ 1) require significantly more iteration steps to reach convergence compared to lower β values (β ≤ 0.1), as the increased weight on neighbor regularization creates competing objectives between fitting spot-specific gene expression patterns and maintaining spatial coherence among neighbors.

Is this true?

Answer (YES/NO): NO